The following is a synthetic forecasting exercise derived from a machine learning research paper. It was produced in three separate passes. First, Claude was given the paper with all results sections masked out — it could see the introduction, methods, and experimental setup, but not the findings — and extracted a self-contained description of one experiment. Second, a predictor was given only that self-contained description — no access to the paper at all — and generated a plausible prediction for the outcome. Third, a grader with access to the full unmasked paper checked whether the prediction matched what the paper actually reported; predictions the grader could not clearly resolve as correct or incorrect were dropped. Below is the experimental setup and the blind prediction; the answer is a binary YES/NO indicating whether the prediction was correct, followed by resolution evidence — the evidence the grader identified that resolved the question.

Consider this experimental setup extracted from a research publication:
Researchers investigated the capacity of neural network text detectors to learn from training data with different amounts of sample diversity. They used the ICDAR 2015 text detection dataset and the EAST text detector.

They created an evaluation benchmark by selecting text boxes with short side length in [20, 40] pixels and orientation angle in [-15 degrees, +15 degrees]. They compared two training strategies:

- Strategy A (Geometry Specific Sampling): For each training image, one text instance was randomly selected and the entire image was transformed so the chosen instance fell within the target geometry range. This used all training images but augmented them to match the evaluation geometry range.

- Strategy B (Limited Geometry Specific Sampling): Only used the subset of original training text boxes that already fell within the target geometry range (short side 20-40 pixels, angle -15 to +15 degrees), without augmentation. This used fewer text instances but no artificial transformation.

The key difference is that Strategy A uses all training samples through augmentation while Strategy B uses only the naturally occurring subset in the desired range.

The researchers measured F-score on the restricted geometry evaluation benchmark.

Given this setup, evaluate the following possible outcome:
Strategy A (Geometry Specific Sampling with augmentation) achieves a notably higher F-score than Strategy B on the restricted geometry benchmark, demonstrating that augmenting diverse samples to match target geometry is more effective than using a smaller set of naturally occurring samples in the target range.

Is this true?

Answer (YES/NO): YES